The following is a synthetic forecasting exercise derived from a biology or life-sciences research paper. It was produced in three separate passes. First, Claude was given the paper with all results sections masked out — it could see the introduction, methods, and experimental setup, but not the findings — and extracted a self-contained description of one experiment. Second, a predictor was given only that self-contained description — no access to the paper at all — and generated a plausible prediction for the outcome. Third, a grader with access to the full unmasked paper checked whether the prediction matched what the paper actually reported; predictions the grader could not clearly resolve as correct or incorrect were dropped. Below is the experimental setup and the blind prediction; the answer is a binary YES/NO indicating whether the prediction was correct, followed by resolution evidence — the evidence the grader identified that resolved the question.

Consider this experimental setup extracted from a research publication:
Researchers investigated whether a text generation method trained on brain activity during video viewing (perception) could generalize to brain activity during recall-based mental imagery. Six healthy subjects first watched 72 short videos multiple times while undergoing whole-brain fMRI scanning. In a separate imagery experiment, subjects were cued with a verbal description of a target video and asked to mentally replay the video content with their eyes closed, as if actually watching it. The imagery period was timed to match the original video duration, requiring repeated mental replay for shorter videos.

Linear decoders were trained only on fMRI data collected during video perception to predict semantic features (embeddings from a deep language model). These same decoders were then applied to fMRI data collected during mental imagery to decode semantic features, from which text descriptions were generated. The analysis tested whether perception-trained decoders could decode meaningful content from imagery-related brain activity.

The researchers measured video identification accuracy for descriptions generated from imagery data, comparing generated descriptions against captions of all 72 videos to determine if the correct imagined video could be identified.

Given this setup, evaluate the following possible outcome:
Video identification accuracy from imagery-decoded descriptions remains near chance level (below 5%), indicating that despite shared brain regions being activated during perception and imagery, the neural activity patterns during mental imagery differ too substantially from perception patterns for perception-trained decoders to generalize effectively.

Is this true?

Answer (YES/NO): NO